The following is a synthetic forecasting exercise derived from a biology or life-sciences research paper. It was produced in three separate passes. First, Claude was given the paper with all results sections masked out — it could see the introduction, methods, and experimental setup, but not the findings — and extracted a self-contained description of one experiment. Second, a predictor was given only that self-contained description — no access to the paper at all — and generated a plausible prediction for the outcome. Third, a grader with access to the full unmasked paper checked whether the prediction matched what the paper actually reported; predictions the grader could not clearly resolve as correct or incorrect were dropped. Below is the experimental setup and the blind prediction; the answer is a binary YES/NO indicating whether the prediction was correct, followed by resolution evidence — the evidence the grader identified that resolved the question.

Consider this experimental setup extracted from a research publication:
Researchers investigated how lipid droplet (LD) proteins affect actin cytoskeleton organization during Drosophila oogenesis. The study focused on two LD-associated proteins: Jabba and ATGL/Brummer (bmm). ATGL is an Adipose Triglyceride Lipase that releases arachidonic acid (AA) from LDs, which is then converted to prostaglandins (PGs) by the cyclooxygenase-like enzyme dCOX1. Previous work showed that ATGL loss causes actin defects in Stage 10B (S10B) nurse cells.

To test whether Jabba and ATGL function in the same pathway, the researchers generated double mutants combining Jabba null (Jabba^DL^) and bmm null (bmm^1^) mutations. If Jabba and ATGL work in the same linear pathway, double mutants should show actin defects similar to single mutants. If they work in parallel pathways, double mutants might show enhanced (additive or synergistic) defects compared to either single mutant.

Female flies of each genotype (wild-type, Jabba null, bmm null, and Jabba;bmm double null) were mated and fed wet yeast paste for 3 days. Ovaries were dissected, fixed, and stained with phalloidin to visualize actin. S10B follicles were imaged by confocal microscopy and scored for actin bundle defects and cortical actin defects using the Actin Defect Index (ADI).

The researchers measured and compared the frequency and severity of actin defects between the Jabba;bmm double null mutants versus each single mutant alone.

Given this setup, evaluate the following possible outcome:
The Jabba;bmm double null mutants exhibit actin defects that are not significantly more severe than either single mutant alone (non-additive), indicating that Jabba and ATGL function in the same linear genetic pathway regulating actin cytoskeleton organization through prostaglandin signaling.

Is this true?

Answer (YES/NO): NO